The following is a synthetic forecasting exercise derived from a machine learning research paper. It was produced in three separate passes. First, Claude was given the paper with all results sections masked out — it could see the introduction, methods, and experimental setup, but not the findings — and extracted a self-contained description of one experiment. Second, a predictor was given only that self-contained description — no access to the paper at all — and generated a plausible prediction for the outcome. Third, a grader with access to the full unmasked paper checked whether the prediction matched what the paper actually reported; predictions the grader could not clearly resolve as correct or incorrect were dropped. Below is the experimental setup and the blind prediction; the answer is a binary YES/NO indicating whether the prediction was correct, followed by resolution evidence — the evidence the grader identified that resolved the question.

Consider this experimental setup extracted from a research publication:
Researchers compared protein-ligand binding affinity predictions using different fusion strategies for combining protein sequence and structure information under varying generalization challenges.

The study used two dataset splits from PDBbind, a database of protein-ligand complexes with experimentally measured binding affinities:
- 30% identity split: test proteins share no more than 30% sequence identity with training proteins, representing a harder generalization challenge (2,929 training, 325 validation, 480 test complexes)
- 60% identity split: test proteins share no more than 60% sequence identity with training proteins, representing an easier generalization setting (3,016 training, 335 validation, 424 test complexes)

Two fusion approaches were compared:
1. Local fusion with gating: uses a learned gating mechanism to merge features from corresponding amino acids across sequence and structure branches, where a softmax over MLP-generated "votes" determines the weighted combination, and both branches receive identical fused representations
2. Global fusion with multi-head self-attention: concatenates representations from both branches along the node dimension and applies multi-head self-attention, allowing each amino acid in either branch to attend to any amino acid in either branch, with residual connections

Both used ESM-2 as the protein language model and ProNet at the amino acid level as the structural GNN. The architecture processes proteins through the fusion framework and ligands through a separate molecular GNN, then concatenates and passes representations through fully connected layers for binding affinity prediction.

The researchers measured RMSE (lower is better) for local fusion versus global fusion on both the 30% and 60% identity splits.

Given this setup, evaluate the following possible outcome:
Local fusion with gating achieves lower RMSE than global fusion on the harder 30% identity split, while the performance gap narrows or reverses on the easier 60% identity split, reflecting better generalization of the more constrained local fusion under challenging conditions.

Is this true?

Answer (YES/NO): NO